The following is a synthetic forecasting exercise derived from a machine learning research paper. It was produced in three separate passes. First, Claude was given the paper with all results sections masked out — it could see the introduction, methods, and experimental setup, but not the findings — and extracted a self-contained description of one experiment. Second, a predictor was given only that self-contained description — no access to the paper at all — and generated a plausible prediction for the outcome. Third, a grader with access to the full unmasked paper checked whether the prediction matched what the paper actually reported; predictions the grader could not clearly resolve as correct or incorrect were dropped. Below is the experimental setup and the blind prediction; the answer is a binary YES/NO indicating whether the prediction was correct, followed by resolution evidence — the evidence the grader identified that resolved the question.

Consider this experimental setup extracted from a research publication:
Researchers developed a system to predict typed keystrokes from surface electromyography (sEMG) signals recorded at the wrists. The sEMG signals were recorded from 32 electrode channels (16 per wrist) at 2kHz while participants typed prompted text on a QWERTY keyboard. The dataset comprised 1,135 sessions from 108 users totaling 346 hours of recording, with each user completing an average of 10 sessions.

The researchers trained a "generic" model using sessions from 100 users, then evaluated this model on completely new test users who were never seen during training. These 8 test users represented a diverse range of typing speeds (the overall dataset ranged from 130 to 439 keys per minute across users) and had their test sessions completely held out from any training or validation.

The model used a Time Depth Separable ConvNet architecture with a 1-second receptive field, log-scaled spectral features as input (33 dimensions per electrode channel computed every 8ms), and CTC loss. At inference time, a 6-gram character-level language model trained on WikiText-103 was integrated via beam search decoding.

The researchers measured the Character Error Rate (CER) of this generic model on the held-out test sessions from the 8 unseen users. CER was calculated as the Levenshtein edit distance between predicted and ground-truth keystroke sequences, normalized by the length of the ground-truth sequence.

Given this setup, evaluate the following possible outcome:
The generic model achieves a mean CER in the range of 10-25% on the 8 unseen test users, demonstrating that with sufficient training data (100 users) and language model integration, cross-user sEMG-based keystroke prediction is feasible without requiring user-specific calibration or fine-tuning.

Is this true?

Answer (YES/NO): NO